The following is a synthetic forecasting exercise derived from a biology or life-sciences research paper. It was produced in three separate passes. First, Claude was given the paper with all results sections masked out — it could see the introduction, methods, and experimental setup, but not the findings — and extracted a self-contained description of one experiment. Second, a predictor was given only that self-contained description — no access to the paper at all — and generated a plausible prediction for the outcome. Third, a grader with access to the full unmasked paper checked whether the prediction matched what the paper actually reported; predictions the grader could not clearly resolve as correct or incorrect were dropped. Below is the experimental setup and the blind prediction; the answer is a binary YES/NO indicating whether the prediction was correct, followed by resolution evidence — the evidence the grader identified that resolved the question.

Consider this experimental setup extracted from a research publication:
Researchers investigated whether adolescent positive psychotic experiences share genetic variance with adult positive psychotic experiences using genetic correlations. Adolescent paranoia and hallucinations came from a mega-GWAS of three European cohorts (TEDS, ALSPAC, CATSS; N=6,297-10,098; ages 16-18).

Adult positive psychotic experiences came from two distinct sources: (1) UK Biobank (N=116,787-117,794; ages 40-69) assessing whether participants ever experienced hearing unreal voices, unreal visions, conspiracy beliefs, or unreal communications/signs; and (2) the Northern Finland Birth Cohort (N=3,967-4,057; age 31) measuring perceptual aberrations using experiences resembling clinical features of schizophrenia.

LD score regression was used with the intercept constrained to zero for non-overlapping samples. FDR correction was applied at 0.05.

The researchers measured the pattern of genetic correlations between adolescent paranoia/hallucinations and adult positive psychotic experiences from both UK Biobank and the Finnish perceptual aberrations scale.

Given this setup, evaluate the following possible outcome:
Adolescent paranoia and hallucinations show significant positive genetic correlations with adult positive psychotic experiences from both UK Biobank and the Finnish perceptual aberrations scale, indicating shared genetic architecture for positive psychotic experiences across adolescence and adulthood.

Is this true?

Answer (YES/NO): NO